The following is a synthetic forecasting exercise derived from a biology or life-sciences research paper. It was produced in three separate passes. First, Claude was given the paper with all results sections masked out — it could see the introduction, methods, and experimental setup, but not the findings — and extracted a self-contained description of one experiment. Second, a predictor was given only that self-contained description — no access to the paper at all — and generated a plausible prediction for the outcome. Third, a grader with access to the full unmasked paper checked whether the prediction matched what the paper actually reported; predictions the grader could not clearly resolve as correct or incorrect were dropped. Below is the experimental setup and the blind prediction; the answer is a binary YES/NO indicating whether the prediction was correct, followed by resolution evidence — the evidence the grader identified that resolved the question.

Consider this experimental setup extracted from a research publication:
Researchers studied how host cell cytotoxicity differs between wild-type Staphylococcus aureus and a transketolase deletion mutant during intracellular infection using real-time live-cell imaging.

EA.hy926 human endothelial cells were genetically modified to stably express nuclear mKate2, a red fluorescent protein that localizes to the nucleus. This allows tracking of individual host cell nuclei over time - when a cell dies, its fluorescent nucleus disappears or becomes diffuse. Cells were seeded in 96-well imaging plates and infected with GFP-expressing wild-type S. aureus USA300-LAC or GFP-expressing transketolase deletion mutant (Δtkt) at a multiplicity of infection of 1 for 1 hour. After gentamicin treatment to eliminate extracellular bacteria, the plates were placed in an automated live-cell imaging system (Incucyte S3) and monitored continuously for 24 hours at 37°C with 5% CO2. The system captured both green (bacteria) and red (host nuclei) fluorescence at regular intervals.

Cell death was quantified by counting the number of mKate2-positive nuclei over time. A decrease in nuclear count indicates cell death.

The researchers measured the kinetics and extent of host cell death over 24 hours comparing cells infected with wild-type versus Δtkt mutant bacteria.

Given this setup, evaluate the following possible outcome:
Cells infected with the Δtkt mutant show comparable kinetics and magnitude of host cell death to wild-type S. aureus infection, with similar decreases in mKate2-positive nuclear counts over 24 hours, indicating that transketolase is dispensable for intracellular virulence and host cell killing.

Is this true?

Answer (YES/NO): NO